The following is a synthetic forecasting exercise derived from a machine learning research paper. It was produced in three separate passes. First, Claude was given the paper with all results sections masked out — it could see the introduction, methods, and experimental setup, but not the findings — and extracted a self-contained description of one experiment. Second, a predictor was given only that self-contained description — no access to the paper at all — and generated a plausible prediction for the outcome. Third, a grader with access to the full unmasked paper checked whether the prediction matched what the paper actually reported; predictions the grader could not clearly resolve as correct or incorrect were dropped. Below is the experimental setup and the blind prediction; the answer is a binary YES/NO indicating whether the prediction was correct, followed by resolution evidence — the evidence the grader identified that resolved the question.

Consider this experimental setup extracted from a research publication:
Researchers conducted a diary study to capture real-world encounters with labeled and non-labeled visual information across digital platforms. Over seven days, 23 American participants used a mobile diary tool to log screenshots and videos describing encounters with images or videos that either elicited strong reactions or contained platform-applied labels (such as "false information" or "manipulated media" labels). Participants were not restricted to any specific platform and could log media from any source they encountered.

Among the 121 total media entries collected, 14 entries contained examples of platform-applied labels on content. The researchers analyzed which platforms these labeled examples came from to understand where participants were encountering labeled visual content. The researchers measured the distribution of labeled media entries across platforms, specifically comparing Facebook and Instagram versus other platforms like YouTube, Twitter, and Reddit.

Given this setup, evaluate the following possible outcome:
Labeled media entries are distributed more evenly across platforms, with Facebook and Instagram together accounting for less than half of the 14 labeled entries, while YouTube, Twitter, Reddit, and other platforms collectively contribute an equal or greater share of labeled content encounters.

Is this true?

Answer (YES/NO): NO